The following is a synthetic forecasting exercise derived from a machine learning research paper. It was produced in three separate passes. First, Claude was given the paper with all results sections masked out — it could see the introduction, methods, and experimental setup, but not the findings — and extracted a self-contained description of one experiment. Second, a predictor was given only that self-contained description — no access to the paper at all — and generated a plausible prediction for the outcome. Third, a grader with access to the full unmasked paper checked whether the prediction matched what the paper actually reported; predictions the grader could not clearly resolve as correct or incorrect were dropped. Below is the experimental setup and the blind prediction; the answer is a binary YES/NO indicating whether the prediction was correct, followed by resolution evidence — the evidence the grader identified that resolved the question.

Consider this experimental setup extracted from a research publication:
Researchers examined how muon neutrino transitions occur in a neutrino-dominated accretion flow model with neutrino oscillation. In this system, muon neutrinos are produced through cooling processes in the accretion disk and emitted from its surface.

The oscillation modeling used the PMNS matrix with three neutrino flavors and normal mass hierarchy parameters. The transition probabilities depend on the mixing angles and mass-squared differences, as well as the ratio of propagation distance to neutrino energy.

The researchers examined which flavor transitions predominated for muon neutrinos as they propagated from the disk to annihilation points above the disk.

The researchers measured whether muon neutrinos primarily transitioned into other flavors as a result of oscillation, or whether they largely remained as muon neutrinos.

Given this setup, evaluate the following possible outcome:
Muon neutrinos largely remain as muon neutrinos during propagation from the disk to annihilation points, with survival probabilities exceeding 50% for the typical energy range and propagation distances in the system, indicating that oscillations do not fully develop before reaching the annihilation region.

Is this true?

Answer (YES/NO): NO